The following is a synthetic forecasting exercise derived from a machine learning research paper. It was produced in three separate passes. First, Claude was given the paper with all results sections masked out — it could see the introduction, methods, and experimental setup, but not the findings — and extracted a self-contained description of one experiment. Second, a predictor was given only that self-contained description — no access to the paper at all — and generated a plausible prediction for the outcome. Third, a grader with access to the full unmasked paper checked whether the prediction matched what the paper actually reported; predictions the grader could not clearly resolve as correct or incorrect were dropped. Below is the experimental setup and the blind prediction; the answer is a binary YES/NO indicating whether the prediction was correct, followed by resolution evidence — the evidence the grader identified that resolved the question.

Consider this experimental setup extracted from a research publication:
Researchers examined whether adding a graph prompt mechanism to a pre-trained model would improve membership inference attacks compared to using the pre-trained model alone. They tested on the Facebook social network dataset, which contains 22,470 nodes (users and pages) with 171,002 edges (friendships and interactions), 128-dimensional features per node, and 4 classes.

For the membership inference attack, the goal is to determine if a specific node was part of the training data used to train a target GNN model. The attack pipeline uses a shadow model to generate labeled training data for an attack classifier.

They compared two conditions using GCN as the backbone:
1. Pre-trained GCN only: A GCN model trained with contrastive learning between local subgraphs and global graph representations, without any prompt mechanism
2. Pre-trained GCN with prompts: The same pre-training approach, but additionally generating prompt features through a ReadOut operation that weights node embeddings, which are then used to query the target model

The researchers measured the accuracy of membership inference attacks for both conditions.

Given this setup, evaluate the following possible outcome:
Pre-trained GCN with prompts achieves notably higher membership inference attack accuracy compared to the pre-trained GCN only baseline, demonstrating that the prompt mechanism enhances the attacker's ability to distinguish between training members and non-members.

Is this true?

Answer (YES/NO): YES